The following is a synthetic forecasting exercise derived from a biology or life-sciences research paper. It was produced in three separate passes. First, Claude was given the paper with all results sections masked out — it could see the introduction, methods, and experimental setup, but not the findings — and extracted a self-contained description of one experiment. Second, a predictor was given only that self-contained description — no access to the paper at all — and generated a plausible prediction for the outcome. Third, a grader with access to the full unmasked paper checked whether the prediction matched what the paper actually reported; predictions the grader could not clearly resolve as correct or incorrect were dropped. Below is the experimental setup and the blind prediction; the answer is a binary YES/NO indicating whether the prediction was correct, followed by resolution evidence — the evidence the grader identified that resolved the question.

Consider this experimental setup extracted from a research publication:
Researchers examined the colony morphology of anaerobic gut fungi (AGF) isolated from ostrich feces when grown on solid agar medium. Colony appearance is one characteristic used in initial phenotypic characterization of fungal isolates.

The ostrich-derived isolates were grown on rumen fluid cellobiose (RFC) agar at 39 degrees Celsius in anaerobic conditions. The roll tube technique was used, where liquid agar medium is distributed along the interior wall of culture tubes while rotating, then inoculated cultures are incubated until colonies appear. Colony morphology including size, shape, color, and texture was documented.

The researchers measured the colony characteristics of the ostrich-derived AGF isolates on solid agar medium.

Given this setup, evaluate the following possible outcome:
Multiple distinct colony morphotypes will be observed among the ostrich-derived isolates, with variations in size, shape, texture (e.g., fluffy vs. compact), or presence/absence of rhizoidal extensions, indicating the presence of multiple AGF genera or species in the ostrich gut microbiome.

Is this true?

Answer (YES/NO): NO